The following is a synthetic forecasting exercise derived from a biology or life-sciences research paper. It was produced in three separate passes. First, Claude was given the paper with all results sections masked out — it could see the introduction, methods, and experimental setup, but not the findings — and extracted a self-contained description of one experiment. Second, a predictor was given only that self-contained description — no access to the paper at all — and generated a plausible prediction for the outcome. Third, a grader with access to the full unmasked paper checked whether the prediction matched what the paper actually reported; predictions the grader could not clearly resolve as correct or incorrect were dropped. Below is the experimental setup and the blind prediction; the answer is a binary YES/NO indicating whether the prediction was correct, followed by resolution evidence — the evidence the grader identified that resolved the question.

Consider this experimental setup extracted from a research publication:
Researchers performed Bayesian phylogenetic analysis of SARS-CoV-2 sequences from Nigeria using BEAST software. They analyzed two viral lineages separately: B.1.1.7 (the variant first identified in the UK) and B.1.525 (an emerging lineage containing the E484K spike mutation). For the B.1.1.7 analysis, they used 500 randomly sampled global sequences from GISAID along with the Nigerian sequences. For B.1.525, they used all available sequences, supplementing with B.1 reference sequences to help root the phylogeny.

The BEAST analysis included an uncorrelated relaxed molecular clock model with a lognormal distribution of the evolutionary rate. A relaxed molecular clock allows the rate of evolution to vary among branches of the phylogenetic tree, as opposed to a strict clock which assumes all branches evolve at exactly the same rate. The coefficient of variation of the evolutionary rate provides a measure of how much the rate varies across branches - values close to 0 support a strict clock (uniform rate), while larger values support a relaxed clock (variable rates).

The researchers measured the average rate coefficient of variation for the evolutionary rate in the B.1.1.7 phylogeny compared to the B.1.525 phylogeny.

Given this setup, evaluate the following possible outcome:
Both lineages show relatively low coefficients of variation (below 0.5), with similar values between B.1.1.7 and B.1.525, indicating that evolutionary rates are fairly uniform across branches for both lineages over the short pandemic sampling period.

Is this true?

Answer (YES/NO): NO